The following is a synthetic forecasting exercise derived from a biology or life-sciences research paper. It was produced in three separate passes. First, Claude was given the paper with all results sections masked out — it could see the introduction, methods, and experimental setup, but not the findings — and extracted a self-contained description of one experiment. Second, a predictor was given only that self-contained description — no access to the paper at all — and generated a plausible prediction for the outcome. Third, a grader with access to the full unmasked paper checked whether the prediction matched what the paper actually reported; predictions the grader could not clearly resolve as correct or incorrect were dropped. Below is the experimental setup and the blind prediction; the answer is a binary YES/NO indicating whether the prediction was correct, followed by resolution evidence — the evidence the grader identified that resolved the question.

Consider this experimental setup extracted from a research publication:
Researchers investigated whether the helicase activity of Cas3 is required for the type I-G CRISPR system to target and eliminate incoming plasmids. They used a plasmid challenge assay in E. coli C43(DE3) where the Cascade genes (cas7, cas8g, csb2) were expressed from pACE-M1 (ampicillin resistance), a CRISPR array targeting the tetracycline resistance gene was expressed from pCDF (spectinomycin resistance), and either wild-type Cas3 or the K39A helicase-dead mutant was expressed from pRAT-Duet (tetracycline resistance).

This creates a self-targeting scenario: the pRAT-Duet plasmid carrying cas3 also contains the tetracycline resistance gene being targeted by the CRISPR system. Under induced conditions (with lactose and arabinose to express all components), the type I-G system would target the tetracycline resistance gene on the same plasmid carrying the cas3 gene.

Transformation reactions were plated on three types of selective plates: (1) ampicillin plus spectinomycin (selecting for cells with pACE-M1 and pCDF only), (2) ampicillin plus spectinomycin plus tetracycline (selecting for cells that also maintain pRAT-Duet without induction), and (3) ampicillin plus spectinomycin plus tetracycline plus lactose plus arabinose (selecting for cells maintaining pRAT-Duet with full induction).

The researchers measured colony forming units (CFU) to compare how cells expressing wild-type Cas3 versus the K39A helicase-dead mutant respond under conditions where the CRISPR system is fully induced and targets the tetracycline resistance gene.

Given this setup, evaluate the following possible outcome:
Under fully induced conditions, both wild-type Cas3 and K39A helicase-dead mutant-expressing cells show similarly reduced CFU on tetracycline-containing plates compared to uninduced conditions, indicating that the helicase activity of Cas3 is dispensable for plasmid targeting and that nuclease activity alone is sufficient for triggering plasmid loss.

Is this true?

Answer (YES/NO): NO